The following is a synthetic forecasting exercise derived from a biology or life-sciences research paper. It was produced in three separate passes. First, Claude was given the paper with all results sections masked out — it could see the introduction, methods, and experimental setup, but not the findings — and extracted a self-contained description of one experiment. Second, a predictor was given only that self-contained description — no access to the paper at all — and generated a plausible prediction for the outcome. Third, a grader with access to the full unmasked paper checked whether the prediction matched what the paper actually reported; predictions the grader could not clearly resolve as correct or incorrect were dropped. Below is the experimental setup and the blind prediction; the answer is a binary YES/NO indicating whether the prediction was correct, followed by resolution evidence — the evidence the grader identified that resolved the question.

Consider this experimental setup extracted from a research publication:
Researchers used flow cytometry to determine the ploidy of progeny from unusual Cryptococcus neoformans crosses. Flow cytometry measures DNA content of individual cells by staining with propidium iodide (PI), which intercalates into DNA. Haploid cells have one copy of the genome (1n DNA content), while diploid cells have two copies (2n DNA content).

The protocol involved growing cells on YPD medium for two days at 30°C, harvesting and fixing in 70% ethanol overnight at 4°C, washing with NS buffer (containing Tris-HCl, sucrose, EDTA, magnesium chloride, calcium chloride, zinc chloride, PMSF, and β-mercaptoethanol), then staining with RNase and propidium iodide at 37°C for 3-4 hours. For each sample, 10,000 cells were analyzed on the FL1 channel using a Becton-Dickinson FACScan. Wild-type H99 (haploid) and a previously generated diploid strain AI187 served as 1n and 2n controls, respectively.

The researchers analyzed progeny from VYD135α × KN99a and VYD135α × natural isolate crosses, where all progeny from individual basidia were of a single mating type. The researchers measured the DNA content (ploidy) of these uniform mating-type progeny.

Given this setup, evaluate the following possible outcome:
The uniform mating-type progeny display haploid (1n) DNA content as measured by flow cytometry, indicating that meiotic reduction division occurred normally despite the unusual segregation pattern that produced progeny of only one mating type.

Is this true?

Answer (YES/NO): YES